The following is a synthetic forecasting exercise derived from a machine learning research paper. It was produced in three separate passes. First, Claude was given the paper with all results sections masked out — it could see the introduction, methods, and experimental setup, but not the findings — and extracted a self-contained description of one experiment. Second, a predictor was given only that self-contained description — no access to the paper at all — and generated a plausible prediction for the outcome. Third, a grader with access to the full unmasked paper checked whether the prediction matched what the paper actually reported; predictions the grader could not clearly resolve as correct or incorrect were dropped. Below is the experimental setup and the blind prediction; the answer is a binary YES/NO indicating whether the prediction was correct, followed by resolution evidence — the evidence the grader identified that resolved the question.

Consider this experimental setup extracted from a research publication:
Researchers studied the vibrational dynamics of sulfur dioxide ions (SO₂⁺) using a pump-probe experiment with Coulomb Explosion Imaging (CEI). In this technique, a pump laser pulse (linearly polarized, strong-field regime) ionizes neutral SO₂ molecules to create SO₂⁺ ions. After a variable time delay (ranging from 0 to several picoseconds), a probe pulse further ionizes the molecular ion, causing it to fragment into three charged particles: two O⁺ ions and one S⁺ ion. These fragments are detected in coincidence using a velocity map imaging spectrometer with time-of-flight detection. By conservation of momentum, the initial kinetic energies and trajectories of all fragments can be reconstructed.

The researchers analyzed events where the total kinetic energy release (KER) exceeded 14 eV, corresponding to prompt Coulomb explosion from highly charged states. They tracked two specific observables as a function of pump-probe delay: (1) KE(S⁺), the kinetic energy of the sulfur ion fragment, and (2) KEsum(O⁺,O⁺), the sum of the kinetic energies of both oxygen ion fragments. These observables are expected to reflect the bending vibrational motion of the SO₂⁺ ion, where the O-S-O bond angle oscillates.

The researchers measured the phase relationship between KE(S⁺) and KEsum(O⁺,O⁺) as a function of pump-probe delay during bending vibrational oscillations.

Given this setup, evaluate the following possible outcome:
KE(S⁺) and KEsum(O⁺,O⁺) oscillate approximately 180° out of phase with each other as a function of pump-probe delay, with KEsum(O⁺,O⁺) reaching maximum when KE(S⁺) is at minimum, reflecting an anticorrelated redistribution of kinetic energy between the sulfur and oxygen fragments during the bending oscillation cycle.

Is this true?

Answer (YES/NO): YES